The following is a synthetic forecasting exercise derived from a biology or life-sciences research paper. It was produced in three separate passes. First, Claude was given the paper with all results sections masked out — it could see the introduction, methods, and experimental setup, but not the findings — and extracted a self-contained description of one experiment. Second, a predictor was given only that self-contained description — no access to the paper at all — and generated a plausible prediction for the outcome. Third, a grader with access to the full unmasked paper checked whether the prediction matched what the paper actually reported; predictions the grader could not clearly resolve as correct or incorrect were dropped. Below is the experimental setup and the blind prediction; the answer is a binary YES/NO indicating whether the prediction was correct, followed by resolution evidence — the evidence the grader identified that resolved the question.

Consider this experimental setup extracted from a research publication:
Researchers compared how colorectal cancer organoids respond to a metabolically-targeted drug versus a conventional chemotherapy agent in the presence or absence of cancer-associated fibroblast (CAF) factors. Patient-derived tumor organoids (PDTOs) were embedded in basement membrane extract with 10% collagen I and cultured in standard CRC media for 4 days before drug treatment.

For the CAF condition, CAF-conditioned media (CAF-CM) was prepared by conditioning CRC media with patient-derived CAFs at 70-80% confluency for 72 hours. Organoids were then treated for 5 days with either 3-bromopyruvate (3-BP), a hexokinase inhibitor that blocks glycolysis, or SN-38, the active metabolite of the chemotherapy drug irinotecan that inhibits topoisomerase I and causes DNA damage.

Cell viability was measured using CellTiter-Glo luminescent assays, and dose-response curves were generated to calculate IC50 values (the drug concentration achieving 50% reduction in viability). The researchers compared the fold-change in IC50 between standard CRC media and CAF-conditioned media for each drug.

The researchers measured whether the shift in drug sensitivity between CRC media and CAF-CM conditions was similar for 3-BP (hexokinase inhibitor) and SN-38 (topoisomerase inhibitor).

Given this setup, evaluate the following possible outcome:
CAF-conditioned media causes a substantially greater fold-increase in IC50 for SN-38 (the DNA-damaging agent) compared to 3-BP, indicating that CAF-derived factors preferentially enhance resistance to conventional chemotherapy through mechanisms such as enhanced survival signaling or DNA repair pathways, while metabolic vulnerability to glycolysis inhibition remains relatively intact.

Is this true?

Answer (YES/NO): NO